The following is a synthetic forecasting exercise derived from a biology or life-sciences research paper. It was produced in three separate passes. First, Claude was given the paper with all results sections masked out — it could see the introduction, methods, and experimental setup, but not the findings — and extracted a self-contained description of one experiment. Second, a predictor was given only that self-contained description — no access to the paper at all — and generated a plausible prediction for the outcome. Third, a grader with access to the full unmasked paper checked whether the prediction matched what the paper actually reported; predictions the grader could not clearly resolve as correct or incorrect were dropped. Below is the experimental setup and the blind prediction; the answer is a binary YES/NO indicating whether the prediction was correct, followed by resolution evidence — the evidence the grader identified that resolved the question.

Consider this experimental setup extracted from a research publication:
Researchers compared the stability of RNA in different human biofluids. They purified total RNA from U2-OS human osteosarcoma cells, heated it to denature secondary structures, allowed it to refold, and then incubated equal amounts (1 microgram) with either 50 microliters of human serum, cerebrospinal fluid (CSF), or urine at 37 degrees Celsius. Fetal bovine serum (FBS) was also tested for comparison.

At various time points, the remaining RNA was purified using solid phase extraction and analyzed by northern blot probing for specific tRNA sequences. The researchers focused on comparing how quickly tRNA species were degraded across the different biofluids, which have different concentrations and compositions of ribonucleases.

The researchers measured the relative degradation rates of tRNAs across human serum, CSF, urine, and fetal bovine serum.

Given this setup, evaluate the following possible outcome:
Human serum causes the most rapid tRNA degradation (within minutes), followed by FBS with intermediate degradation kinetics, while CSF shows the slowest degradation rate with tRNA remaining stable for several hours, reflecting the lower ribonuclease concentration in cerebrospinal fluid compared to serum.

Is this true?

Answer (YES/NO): NO